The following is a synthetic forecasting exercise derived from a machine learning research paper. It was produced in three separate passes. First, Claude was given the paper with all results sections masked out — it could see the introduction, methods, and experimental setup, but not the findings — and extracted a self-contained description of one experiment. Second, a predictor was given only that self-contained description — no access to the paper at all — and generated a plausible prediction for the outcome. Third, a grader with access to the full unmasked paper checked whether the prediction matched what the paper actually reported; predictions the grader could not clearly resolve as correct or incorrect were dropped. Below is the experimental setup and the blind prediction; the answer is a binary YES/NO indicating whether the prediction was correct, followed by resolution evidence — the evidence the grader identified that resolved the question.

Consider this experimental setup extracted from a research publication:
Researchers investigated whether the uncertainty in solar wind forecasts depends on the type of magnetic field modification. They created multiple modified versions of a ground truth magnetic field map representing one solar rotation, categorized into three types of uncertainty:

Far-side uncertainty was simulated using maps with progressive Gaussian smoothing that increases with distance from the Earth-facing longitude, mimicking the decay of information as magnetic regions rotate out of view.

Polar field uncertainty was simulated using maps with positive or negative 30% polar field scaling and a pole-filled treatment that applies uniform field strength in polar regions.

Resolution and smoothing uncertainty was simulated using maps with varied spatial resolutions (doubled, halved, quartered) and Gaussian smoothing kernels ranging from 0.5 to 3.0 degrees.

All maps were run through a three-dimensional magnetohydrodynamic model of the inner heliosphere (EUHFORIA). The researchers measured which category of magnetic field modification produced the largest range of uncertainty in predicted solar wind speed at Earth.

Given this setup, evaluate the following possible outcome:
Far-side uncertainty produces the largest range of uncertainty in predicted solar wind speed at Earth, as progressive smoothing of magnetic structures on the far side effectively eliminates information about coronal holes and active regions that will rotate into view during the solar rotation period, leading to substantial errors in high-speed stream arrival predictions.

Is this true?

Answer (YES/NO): YES